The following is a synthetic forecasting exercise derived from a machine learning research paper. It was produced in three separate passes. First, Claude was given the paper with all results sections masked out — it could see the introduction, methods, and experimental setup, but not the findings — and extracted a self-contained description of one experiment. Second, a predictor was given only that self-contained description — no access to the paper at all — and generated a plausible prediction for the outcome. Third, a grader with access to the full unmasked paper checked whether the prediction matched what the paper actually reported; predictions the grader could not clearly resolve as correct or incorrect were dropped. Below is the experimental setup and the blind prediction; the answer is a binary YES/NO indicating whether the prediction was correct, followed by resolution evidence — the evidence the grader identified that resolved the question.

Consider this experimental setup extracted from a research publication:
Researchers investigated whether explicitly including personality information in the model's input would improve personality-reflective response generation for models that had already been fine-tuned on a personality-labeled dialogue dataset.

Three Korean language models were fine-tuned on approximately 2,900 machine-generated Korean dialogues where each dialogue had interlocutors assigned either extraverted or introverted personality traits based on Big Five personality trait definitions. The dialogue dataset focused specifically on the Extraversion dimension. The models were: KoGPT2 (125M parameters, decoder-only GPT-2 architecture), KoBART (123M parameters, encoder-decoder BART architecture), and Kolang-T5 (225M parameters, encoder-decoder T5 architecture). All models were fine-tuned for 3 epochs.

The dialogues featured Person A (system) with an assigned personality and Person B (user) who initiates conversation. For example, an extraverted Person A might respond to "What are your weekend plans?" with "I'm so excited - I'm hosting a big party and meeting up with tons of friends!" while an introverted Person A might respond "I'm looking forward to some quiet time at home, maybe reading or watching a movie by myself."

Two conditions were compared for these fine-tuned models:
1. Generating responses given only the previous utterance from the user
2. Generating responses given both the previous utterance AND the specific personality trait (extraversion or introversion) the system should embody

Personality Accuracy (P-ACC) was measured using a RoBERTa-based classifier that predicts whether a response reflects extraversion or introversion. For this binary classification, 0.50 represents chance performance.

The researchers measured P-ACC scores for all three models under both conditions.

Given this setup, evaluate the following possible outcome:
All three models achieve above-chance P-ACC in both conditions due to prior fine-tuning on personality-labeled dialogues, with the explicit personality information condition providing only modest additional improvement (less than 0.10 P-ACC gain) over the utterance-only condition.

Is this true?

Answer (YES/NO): NO